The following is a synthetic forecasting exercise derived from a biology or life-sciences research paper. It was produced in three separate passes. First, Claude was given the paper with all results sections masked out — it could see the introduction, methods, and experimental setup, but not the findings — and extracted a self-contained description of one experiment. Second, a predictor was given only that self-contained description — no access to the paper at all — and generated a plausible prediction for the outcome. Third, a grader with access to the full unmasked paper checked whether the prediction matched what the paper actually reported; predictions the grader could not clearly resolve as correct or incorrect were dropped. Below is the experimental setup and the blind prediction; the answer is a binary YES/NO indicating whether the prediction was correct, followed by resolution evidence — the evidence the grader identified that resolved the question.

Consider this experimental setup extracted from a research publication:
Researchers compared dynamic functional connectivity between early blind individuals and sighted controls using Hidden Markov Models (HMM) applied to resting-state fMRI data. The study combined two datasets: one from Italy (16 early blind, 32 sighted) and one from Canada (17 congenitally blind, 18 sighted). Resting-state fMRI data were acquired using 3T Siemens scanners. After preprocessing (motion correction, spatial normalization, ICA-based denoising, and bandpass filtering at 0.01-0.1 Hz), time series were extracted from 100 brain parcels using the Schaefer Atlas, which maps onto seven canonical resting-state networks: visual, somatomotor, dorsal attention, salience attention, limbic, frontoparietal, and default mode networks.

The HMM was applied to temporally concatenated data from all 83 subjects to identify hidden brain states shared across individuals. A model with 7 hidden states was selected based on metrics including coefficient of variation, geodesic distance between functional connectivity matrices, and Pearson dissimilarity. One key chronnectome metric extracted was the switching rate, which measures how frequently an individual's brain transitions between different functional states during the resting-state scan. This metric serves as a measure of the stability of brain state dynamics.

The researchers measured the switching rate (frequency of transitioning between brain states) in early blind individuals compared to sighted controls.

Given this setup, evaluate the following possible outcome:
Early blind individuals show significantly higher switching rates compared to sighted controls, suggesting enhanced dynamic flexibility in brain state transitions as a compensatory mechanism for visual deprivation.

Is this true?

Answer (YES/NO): NO